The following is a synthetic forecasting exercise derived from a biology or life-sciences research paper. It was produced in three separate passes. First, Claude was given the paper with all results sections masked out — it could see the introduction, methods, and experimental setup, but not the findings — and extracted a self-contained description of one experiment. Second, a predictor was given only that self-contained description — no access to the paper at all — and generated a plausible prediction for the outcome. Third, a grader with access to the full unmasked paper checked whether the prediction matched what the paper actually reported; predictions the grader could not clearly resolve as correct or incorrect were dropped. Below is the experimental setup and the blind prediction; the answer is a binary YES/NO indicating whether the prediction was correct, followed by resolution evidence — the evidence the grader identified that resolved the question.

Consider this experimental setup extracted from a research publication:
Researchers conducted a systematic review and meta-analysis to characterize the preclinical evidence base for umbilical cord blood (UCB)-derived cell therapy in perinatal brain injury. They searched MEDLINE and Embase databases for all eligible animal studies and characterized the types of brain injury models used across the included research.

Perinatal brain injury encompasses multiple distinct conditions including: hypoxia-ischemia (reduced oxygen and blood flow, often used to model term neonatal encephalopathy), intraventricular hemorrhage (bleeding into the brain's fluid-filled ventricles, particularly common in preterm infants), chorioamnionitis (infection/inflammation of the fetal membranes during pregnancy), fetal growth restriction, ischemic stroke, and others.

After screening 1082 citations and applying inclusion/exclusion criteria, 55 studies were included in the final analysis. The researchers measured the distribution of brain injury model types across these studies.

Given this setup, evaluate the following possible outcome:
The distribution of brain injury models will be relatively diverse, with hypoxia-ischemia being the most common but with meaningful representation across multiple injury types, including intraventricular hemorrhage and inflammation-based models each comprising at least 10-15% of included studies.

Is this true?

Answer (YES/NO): NO